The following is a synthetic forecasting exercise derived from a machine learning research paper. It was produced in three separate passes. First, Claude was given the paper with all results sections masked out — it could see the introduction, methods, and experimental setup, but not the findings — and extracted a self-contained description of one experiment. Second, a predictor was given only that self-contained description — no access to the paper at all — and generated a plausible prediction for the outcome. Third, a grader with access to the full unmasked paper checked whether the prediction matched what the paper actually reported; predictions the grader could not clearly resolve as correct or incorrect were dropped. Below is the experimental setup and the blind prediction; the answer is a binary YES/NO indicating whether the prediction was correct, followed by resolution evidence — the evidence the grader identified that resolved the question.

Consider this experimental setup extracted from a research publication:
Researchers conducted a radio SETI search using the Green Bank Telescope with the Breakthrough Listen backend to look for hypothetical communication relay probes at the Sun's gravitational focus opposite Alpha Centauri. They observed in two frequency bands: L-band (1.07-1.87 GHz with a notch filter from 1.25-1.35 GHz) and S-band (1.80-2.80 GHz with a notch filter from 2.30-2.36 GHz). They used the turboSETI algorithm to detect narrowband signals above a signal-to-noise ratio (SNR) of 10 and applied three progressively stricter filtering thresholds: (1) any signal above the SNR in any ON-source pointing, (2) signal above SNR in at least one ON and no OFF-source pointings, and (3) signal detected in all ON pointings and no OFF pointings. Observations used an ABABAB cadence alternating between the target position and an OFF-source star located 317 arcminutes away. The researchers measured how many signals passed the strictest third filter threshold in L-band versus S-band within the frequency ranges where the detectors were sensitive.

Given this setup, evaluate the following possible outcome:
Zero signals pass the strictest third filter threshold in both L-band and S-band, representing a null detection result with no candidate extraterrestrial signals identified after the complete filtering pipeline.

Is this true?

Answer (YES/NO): NO